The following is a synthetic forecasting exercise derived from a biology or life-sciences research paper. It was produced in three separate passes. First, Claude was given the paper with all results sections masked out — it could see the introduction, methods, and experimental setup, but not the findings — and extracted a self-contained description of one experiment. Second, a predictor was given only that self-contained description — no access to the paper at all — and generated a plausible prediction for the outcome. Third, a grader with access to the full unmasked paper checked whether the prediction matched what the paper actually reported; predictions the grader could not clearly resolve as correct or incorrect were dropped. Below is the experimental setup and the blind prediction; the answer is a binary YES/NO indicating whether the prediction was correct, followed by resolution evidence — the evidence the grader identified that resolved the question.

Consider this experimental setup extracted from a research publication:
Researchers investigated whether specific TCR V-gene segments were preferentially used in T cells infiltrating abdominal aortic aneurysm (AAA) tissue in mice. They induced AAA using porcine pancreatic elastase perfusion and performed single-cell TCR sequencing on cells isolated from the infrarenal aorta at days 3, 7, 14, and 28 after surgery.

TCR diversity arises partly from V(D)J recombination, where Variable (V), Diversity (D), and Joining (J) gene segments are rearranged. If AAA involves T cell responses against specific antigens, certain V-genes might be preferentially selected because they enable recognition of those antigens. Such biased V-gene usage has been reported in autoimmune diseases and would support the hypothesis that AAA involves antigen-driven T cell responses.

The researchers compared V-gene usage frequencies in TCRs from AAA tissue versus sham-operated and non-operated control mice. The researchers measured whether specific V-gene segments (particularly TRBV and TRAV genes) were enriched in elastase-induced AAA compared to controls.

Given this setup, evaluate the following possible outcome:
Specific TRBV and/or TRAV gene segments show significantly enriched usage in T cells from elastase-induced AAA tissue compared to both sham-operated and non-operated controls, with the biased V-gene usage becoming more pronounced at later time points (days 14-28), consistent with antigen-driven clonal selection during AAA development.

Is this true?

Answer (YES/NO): NO